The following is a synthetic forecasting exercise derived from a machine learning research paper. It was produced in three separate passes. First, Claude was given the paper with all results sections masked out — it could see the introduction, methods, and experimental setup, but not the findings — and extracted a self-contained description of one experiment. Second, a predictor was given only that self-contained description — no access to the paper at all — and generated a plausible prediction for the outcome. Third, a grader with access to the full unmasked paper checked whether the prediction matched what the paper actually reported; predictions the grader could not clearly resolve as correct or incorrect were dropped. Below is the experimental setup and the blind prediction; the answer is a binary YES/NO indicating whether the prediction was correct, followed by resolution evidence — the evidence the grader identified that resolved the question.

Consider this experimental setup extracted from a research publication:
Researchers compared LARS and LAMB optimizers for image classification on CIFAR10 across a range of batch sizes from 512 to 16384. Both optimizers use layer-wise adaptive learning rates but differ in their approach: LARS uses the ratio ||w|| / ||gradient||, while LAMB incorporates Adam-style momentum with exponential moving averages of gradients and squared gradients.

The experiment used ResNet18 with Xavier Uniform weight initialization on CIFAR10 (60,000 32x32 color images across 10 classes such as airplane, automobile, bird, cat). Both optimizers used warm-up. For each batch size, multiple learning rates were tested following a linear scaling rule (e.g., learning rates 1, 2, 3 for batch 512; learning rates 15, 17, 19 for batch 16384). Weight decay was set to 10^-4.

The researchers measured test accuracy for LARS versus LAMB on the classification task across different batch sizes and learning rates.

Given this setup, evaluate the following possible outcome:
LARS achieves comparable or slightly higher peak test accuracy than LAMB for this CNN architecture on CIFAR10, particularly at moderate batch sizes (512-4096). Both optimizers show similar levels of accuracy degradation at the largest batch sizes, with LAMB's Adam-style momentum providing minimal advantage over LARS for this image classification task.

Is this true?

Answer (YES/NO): NO